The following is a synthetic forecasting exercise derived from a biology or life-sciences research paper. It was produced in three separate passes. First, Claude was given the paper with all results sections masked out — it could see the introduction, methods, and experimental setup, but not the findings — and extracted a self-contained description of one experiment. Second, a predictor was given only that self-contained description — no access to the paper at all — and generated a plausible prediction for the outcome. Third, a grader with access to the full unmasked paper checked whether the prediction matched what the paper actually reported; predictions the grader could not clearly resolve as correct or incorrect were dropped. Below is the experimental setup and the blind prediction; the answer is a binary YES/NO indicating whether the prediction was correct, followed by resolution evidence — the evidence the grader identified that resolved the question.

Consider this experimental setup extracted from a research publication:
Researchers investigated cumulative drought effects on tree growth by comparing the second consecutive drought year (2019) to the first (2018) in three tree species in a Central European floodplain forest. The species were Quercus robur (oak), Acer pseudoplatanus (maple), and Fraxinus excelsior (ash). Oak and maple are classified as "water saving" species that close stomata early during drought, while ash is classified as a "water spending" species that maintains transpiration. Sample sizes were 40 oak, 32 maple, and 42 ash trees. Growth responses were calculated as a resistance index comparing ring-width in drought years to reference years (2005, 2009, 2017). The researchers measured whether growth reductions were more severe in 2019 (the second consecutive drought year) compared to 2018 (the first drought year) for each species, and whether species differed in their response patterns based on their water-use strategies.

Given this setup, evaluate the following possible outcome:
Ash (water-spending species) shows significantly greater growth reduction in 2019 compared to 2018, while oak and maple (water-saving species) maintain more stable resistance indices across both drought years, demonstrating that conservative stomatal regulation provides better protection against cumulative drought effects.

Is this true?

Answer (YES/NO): NO